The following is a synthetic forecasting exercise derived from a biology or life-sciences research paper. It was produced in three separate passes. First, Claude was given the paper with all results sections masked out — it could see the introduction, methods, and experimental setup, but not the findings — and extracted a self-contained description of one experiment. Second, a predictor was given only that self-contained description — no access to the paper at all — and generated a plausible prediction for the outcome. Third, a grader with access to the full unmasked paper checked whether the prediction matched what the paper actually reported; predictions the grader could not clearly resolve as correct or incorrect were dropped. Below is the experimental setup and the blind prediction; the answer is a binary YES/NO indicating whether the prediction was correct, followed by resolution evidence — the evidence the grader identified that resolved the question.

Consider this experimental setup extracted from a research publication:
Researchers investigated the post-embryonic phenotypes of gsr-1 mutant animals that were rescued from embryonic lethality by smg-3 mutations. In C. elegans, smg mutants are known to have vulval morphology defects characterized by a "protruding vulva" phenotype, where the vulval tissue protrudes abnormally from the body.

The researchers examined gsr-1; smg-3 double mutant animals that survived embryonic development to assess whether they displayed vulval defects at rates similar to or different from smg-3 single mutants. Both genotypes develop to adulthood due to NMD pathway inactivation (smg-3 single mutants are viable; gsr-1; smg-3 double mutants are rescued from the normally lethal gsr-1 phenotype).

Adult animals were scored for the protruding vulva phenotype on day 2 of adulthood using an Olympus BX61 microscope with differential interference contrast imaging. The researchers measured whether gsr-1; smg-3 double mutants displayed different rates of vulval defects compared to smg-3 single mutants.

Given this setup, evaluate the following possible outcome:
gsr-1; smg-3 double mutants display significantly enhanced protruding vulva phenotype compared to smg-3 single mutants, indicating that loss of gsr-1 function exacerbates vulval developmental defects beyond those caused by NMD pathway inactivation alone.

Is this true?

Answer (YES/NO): NO